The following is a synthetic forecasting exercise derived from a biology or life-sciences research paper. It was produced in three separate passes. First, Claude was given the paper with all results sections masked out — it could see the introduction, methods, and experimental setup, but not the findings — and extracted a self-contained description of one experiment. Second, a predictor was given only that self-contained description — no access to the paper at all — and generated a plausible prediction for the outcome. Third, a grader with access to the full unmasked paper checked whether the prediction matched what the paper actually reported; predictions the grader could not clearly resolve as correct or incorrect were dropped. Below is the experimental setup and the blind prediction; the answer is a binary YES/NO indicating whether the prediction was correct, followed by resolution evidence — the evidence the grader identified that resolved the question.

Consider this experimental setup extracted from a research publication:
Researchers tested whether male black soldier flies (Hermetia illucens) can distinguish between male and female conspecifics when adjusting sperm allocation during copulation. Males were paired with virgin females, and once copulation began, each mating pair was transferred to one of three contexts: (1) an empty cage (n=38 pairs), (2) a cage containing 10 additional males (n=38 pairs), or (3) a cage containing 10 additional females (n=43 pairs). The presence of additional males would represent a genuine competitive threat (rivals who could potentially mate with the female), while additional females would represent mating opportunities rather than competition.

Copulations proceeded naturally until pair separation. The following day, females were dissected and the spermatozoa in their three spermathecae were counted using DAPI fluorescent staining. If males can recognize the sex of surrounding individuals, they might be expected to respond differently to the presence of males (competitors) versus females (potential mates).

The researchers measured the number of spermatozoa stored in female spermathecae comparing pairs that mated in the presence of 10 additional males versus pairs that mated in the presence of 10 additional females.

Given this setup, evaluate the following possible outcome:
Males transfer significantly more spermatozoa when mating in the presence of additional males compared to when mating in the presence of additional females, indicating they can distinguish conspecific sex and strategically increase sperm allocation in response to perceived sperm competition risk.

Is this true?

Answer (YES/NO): NO